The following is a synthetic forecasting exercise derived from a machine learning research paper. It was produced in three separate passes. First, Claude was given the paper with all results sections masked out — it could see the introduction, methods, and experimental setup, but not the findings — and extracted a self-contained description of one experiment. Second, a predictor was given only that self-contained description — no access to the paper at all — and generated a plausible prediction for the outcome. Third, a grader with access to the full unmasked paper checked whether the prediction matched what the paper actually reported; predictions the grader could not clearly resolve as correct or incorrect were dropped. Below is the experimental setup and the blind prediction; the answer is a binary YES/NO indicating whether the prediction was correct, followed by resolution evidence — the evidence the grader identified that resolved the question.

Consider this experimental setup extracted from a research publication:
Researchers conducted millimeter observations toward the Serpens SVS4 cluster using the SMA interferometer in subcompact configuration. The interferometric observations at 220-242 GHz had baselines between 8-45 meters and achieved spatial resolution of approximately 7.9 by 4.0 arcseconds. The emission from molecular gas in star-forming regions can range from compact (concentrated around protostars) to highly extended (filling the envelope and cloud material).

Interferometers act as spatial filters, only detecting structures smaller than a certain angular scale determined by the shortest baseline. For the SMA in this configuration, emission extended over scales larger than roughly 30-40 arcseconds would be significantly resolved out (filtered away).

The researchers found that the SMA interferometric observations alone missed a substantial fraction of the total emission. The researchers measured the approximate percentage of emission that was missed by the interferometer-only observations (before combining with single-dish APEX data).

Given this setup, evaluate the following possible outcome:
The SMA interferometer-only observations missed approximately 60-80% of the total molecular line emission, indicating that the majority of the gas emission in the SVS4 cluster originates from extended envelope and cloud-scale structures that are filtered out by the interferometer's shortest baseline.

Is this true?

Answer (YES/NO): NO